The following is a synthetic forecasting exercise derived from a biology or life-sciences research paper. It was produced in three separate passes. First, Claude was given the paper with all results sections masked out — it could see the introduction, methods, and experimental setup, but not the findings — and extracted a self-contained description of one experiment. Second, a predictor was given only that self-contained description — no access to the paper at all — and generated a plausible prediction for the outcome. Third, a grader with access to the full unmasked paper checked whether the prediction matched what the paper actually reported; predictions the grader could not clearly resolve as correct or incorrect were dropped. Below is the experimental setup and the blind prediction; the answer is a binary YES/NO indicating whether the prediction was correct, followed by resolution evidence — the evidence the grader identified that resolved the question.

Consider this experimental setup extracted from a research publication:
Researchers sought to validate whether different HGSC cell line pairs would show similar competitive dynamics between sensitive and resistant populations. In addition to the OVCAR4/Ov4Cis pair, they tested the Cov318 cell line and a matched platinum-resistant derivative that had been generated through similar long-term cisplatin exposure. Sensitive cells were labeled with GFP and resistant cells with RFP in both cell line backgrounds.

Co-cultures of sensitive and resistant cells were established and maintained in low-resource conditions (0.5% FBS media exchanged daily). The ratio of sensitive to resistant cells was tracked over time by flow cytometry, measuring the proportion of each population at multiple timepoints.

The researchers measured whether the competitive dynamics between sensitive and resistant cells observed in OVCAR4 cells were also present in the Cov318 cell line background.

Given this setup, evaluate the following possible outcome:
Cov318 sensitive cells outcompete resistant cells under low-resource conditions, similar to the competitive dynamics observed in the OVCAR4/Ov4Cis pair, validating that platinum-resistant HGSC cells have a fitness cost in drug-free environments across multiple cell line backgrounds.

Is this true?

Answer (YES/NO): NO